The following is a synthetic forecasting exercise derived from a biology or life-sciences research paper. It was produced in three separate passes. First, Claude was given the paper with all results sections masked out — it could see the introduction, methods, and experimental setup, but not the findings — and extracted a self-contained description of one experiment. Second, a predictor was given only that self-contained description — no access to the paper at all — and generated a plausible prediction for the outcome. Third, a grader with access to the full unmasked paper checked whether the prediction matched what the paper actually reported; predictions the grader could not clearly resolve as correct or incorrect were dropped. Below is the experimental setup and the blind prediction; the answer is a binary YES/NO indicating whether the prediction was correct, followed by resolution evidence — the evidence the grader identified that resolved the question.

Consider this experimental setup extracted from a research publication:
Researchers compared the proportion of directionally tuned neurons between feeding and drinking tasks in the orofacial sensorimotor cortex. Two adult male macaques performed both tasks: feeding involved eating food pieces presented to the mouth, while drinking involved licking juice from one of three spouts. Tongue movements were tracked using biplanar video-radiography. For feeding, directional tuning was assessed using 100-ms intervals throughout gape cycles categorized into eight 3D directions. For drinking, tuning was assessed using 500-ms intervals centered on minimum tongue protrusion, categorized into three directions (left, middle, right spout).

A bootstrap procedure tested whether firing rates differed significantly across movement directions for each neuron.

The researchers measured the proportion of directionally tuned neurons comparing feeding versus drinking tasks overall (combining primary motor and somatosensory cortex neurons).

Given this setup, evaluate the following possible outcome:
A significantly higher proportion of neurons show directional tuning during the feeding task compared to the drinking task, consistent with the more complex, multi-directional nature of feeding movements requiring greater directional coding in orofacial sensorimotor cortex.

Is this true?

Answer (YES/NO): YES